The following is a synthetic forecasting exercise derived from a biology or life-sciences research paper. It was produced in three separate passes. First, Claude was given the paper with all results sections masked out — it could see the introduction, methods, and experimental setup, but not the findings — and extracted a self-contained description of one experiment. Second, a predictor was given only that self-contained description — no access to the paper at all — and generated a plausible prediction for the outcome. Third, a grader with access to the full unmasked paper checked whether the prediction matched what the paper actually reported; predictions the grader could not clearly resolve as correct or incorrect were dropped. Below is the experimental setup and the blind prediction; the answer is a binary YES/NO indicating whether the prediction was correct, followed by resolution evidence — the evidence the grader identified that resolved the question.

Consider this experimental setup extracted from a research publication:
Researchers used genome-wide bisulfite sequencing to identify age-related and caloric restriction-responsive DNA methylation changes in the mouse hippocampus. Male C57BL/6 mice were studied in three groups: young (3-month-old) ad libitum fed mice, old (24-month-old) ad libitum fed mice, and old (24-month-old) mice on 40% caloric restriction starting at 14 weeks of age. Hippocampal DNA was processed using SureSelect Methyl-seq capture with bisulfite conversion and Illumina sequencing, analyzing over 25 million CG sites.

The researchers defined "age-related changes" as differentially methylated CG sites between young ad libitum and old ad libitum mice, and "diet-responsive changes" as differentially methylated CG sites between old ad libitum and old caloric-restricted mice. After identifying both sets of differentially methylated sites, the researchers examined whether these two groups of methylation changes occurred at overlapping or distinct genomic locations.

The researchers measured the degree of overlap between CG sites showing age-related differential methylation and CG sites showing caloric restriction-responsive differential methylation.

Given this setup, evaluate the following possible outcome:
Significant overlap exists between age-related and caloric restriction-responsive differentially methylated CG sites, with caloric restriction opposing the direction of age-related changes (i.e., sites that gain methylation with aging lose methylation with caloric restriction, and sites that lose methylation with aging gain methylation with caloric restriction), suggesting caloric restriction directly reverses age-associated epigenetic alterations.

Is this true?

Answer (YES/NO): NO